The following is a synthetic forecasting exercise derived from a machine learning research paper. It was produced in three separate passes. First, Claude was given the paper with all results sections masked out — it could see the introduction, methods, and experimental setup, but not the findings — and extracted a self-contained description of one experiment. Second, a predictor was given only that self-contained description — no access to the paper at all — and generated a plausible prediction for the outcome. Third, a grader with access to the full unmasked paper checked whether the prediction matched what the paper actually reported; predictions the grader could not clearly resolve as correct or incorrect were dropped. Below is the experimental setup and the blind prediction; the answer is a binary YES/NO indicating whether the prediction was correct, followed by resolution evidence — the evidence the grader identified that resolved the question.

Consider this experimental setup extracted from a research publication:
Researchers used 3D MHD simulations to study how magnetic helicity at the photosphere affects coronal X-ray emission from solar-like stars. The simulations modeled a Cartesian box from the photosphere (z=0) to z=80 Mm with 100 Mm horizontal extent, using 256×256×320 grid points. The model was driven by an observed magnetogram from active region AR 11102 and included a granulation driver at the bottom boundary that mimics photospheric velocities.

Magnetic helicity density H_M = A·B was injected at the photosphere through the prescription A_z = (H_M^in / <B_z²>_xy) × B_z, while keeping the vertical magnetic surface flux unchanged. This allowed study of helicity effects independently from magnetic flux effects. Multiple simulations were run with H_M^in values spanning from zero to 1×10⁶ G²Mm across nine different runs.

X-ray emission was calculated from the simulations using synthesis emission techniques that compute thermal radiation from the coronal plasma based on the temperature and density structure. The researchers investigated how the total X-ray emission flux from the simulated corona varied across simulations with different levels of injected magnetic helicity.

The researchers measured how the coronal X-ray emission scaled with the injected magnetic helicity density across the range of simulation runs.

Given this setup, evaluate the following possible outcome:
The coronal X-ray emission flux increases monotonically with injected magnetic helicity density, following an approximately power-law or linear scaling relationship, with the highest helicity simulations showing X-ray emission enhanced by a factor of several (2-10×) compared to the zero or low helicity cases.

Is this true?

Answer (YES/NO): NO